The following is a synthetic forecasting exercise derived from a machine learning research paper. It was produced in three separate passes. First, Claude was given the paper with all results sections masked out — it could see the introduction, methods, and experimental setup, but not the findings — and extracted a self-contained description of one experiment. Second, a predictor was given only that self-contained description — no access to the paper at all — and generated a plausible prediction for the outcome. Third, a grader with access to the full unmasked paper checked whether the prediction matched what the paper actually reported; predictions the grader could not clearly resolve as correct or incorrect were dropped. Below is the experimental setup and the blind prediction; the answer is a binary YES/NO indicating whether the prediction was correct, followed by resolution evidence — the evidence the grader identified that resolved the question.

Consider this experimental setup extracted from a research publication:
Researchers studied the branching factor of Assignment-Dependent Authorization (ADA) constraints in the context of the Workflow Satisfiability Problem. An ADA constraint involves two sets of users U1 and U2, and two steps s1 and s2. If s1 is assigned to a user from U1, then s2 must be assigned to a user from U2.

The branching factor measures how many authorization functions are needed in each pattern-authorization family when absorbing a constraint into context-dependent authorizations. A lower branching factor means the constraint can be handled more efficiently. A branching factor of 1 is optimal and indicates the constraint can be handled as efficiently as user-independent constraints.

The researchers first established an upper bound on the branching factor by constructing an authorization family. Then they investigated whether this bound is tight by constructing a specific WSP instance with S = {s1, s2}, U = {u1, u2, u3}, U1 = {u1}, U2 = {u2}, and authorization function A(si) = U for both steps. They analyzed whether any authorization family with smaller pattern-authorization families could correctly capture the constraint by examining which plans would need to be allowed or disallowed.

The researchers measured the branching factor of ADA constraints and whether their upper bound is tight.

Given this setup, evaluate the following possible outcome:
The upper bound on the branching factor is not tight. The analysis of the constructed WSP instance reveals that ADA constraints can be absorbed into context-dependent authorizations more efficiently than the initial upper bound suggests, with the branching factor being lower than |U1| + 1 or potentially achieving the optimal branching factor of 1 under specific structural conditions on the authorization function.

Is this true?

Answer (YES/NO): NO